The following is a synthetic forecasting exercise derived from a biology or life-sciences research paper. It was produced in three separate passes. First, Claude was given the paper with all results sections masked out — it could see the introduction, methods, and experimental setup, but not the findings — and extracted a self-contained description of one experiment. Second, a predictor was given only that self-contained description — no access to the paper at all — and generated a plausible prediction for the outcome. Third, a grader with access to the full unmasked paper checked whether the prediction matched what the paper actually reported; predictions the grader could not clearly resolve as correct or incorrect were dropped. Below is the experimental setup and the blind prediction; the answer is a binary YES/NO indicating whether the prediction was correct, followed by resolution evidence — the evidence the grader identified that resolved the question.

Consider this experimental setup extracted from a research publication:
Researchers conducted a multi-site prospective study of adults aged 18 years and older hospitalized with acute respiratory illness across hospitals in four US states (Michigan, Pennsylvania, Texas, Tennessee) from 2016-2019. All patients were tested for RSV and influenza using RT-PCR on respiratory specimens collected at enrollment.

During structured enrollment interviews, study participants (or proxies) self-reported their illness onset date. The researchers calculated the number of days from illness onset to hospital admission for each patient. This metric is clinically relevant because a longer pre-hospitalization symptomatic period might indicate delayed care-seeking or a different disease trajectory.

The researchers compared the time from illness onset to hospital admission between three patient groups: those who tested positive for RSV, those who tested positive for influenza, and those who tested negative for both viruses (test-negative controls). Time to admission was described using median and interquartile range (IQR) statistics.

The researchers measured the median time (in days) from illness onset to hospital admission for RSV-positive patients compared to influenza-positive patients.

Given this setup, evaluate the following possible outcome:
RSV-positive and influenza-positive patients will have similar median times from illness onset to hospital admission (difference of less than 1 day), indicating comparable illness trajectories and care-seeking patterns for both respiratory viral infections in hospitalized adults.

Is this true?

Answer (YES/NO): YES